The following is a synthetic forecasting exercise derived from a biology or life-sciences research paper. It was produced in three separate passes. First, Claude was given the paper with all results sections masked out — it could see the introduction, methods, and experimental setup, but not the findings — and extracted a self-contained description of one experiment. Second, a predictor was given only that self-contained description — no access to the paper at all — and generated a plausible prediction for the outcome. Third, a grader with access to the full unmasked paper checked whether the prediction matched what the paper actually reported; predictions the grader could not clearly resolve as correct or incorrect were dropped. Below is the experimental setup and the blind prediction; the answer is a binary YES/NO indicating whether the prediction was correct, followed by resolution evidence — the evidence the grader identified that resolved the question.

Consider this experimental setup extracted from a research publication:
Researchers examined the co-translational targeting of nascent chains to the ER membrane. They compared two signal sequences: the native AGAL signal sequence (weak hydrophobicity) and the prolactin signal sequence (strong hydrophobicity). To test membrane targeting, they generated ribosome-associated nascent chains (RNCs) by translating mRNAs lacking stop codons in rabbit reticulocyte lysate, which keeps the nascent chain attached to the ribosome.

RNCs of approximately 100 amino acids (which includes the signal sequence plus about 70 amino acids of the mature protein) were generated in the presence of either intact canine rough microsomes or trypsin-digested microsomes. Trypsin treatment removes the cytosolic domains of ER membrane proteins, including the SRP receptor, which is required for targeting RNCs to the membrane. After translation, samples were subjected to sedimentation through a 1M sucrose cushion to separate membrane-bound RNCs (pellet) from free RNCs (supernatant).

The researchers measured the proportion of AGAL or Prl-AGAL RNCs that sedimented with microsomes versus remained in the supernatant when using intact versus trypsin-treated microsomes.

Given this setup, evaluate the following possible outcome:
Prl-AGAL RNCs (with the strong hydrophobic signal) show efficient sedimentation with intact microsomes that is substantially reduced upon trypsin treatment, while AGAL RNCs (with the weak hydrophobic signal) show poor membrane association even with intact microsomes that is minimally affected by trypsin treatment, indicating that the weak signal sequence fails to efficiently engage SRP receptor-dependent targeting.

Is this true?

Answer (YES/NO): NO